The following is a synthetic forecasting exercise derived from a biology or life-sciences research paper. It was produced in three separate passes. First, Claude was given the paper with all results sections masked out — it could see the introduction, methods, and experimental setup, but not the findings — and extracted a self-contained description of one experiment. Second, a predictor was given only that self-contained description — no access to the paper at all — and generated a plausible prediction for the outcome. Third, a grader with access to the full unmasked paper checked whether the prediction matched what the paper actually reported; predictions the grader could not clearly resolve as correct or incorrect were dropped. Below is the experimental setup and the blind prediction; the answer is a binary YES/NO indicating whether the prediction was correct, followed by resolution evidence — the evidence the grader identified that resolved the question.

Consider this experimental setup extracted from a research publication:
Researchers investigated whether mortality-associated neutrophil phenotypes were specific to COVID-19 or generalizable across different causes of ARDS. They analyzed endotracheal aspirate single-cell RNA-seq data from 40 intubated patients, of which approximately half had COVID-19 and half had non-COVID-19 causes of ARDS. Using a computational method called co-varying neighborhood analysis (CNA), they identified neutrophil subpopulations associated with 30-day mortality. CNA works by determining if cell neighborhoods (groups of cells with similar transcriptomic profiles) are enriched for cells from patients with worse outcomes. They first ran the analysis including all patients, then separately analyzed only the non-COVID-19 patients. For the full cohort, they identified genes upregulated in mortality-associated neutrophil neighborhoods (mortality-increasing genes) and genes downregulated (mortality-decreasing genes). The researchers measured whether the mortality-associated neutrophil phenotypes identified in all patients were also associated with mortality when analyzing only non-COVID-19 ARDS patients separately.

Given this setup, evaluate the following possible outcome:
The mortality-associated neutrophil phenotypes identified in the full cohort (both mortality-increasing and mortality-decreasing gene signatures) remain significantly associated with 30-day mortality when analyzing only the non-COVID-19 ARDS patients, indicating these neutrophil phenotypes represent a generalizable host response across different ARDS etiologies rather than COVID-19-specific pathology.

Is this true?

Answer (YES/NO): NO